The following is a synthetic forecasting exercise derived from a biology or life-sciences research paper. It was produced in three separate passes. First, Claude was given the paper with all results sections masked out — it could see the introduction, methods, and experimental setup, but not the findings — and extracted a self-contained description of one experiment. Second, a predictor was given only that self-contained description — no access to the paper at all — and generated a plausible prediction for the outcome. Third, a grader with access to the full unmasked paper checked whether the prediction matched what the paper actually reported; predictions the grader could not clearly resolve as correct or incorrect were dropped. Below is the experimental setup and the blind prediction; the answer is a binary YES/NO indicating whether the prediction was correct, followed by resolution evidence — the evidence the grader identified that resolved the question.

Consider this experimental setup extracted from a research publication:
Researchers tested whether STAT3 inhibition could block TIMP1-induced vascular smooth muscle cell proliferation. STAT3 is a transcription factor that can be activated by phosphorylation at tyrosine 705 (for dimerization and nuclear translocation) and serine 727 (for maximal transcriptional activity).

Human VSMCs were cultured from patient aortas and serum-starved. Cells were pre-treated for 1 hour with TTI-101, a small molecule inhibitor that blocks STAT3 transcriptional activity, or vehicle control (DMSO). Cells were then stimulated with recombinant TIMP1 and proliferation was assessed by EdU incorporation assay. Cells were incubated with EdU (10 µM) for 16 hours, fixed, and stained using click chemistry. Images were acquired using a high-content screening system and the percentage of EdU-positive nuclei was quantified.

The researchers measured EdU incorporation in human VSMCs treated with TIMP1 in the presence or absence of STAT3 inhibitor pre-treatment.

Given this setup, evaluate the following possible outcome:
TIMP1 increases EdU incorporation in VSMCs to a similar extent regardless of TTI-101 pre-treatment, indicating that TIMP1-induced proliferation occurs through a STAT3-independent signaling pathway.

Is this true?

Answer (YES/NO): NO